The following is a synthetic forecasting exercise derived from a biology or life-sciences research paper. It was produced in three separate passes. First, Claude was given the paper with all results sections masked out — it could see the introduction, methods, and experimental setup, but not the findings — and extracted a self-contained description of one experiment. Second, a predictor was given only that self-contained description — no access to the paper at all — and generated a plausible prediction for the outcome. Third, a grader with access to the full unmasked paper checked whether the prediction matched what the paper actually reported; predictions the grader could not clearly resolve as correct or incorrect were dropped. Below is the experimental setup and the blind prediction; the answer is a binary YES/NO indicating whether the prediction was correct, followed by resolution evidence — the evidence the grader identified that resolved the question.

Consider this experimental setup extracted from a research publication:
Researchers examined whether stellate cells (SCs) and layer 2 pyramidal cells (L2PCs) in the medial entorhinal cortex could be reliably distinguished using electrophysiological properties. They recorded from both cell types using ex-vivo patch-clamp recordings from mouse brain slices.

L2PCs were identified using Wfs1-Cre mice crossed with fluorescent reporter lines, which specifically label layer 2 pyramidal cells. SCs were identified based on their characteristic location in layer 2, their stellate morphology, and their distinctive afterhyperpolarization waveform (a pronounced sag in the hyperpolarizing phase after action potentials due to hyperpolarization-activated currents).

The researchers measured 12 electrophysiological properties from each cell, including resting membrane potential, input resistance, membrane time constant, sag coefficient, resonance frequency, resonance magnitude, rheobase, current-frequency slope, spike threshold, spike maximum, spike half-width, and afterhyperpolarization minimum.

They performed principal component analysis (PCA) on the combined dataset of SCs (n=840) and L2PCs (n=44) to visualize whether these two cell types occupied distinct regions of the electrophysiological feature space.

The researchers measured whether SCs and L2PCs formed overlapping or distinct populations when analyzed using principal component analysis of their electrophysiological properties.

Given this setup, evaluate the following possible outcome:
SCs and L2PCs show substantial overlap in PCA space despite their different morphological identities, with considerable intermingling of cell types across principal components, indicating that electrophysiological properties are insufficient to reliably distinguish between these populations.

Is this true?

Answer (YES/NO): NO